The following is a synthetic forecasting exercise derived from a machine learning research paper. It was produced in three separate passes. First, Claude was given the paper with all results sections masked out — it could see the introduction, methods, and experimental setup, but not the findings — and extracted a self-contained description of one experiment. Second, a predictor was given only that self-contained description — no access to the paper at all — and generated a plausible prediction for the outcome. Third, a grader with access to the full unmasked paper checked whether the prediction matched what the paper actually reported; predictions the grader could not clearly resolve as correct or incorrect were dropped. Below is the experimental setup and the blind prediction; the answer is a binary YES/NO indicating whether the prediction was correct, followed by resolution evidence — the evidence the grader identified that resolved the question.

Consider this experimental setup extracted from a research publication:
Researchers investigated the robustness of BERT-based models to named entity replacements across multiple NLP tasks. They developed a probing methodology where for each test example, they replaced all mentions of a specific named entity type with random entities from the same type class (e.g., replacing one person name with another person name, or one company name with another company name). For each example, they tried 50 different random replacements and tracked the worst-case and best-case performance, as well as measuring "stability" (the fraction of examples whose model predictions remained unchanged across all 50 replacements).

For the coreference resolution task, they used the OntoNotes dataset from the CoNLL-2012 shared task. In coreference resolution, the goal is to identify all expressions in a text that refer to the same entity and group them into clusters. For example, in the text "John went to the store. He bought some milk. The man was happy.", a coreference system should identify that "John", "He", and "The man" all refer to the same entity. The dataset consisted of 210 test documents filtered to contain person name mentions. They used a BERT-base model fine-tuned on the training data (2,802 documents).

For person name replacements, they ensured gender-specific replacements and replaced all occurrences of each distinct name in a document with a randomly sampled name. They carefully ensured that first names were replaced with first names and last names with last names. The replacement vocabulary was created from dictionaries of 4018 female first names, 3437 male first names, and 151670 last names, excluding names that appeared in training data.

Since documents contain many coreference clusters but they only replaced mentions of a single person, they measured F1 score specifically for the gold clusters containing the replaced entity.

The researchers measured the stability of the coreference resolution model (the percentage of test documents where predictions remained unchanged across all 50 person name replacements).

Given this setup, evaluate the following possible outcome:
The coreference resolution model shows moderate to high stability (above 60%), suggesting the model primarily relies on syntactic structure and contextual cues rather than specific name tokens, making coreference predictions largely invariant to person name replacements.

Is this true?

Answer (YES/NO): NO